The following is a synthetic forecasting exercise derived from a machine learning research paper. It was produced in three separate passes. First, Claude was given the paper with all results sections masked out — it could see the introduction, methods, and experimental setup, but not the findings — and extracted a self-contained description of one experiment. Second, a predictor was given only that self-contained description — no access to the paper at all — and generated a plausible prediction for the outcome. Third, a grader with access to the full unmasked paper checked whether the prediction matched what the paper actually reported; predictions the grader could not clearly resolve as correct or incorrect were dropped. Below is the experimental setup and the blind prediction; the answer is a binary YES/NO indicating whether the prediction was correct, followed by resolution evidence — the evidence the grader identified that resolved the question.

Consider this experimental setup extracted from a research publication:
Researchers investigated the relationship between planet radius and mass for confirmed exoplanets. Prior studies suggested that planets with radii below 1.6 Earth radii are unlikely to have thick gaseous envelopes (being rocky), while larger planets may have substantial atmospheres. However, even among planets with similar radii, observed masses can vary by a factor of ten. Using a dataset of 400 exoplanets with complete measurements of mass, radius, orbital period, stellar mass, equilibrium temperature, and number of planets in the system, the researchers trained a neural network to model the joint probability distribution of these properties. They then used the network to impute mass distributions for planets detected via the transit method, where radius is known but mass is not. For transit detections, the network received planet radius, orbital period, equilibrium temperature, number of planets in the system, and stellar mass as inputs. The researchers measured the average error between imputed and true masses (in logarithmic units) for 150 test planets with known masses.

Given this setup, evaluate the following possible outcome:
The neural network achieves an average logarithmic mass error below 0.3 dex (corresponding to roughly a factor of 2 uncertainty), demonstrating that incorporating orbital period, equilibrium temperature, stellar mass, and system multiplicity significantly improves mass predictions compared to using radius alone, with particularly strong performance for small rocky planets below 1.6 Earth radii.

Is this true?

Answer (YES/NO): NO